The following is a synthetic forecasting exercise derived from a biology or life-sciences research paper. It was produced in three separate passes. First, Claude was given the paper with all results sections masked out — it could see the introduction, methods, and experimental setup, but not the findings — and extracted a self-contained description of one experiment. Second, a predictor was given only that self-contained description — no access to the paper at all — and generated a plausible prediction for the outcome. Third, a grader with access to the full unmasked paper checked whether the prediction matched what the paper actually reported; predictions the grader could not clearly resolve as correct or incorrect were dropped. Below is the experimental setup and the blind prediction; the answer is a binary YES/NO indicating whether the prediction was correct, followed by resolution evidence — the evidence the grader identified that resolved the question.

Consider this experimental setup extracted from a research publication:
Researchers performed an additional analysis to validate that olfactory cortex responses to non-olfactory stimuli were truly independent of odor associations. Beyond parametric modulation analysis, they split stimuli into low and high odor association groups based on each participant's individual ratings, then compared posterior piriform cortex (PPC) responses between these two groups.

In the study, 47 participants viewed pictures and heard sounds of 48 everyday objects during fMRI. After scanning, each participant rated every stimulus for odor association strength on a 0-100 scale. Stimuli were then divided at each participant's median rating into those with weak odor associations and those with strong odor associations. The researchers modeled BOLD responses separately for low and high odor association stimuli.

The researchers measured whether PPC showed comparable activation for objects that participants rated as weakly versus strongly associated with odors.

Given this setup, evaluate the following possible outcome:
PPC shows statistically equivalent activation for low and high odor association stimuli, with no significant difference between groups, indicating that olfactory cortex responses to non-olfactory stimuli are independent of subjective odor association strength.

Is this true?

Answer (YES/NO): YES